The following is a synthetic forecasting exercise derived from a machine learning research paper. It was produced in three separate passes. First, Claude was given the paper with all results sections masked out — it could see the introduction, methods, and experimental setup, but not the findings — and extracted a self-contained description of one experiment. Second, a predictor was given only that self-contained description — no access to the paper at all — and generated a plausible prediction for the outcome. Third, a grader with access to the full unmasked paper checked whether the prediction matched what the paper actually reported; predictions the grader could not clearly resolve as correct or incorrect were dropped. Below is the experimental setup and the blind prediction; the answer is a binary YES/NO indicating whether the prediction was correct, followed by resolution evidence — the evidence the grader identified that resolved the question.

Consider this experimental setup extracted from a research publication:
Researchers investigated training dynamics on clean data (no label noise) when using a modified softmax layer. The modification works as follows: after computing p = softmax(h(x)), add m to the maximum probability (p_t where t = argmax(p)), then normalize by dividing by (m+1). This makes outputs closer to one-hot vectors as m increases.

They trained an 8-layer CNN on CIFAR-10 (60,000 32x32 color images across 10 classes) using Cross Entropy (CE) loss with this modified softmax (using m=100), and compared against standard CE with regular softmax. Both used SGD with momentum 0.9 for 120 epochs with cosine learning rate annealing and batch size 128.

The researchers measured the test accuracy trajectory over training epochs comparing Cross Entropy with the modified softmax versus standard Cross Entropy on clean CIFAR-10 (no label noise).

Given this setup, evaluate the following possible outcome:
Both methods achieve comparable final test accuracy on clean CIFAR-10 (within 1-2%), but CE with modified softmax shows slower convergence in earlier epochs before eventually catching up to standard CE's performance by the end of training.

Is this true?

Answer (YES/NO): NO